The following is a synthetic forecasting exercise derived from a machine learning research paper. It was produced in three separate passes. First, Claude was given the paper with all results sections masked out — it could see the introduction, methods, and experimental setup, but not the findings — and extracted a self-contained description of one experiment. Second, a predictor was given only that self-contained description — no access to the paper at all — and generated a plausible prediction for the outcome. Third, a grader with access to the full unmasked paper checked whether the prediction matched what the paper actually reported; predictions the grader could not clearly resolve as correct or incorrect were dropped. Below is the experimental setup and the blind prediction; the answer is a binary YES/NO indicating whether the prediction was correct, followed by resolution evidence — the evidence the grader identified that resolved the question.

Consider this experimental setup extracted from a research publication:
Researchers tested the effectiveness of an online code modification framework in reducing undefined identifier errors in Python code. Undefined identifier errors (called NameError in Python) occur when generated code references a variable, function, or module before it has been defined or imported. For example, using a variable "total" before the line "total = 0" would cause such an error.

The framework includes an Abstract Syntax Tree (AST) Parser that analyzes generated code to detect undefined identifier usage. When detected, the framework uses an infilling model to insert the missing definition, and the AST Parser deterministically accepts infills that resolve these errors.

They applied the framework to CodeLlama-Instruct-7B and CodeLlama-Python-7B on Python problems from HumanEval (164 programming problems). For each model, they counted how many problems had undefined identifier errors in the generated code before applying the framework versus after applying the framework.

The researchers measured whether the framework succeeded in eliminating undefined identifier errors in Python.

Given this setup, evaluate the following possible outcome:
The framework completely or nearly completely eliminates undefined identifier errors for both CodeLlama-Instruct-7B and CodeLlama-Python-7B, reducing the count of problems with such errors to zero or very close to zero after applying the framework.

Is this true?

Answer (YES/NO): YES